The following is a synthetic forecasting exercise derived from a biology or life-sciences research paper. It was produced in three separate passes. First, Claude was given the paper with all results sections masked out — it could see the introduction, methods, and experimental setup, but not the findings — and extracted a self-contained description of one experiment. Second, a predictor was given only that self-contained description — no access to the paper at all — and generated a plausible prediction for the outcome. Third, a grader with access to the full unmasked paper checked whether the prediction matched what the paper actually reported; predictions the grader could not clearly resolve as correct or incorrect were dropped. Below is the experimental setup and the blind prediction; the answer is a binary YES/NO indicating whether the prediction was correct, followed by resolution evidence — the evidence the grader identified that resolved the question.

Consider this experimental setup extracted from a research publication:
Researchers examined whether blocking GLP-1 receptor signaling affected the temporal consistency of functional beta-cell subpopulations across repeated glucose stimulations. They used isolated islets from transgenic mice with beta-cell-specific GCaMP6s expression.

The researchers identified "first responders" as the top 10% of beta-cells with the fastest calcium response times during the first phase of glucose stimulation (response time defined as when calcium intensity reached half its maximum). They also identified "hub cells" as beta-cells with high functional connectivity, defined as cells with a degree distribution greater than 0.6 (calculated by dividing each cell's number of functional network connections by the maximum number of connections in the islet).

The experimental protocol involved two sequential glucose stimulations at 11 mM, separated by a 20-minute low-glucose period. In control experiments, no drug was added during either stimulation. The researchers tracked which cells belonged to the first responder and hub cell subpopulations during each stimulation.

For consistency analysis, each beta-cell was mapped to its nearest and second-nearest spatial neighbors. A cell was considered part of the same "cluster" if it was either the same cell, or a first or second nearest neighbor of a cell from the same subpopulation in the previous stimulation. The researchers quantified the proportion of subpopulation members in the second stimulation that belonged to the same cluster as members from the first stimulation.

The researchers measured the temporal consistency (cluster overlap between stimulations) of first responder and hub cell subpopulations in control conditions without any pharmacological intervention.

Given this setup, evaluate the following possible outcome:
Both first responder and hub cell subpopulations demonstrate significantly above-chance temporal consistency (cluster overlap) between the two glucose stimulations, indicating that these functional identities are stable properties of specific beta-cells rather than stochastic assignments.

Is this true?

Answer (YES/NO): NO